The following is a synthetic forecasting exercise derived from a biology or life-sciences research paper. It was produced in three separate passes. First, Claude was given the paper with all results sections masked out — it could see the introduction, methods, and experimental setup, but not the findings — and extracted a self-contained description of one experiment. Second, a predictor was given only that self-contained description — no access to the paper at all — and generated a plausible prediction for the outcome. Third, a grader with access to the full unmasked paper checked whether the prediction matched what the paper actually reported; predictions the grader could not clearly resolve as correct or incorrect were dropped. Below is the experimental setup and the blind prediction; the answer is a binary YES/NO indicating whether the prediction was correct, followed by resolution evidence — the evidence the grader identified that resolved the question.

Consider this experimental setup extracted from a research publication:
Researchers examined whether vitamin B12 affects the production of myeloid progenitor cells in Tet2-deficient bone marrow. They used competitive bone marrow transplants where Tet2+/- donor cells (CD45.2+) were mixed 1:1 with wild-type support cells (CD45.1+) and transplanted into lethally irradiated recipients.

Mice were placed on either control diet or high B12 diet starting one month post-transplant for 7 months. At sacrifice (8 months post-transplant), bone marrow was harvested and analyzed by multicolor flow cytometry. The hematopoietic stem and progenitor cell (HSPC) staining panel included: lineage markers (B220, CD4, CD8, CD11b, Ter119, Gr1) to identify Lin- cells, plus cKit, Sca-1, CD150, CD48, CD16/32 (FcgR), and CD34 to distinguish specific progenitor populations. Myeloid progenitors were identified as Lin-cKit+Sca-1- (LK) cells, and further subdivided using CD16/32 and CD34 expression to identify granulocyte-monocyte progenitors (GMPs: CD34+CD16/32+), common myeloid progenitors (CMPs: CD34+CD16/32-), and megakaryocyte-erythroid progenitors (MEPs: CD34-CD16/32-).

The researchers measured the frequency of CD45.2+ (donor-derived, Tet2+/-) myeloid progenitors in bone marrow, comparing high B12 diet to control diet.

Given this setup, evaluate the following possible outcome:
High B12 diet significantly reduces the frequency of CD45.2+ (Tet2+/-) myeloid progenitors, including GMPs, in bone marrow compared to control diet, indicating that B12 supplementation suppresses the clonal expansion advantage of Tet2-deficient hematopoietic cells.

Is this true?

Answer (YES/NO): NO